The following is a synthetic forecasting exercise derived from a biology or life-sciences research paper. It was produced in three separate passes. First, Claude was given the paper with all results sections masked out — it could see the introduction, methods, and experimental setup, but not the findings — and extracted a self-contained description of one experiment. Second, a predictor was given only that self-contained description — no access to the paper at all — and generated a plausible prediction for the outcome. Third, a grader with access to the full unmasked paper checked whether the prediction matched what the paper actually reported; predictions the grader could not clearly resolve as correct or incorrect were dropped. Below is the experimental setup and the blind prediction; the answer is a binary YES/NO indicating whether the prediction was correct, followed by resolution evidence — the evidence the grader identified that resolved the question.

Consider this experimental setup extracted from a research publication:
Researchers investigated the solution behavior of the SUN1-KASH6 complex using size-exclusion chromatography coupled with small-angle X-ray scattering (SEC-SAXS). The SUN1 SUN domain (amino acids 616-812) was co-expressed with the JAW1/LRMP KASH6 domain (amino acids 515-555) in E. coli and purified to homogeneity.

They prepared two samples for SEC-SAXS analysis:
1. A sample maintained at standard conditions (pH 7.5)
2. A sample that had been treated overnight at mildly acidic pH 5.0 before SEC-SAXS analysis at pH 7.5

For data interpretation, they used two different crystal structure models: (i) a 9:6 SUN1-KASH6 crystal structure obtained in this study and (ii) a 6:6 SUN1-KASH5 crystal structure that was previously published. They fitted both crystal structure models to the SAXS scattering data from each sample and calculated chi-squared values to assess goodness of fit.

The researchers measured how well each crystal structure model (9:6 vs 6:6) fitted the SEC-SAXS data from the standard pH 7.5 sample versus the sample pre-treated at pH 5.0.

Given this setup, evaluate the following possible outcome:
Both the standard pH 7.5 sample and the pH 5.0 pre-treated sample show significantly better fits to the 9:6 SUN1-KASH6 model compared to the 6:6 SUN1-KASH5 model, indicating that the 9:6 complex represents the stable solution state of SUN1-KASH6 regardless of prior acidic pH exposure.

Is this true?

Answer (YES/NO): NO